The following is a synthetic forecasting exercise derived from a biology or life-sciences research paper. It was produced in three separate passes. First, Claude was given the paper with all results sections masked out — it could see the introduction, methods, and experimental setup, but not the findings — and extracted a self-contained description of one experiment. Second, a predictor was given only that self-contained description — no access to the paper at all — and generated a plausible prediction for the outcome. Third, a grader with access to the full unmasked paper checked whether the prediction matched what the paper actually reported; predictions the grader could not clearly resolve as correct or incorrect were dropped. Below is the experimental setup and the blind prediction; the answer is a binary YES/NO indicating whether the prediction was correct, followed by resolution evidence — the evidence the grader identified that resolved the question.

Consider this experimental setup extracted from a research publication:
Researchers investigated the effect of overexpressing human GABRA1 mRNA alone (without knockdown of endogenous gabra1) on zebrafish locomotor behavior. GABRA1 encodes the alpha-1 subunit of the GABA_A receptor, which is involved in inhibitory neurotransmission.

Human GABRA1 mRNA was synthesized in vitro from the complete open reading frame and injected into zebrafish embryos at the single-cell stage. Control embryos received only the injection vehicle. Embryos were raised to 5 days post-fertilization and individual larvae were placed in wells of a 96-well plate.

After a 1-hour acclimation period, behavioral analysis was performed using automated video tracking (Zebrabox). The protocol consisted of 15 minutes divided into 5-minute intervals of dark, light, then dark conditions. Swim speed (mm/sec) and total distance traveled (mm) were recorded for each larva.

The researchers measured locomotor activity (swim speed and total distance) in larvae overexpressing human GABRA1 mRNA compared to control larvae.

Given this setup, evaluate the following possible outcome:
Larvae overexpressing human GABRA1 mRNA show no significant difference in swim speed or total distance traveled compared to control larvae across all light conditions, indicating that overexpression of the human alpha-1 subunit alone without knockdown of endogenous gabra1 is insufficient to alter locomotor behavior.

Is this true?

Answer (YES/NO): YES